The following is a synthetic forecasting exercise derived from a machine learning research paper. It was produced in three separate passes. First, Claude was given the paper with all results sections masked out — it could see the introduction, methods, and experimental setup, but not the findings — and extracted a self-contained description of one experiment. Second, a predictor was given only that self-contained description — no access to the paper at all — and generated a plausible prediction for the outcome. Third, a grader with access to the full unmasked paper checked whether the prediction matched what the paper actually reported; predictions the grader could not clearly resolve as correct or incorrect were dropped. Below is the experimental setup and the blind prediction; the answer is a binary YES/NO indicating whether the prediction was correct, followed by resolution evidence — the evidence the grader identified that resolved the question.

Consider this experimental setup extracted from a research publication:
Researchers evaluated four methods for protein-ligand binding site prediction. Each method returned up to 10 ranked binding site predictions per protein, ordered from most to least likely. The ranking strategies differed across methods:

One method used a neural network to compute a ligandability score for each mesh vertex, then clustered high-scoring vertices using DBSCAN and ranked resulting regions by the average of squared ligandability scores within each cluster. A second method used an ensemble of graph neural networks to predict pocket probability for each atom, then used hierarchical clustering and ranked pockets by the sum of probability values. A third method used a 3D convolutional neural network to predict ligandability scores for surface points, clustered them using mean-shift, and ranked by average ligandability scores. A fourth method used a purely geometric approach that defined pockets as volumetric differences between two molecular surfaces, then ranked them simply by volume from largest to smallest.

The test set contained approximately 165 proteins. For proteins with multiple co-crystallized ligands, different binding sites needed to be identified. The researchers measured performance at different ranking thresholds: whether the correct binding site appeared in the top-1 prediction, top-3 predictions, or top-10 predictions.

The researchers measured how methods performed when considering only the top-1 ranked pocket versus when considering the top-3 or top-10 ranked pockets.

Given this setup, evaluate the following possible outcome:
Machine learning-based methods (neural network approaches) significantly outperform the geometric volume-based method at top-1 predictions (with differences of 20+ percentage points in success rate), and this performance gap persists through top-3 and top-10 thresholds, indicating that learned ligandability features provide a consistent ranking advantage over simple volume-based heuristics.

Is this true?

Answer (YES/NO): NO